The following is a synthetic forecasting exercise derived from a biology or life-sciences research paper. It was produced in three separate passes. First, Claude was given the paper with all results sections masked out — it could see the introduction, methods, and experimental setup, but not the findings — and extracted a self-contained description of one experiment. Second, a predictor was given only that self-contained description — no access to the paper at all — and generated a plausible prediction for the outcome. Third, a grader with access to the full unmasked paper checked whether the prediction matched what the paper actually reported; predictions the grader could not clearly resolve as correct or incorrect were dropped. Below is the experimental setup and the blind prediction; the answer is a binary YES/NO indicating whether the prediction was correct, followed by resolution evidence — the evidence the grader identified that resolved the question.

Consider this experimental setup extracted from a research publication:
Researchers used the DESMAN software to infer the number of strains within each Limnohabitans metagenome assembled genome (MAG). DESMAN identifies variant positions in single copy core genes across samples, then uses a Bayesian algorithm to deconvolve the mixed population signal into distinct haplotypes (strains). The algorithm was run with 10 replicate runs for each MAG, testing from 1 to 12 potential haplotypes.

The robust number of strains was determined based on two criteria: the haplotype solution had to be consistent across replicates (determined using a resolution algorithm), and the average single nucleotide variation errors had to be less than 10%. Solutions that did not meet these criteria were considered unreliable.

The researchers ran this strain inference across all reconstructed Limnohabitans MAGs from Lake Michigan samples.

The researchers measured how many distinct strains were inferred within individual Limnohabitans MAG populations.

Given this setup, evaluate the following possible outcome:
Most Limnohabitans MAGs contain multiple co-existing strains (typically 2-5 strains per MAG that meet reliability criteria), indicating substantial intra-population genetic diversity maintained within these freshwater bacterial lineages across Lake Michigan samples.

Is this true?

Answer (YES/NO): YES